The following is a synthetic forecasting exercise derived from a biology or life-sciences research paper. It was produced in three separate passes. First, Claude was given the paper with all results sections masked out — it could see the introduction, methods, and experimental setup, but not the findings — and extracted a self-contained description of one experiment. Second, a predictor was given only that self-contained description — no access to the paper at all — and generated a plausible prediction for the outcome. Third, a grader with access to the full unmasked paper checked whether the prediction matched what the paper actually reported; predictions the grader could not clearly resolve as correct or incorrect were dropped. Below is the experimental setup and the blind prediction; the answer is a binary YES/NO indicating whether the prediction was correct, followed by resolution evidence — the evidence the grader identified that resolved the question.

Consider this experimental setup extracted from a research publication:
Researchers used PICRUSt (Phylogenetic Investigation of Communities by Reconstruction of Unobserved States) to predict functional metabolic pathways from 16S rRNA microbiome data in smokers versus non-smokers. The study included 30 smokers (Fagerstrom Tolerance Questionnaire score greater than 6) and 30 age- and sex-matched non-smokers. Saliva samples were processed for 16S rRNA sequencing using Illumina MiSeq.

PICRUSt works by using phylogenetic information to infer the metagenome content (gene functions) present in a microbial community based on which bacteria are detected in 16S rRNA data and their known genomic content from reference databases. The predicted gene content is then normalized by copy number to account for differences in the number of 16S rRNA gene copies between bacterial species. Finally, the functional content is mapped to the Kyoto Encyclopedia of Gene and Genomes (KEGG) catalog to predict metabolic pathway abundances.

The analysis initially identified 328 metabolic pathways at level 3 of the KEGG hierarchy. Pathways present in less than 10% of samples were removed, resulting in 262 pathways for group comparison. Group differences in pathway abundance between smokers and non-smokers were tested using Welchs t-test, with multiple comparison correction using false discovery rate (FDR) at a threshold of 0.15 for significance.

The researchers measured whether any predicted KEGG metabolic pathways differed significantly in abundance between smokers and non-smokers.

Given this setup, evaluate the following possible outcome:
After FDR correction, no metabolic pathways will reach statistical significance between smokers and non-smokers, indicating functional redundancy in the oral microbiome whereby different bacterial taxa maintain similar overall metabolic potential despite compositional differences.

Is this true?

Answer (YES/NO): NO